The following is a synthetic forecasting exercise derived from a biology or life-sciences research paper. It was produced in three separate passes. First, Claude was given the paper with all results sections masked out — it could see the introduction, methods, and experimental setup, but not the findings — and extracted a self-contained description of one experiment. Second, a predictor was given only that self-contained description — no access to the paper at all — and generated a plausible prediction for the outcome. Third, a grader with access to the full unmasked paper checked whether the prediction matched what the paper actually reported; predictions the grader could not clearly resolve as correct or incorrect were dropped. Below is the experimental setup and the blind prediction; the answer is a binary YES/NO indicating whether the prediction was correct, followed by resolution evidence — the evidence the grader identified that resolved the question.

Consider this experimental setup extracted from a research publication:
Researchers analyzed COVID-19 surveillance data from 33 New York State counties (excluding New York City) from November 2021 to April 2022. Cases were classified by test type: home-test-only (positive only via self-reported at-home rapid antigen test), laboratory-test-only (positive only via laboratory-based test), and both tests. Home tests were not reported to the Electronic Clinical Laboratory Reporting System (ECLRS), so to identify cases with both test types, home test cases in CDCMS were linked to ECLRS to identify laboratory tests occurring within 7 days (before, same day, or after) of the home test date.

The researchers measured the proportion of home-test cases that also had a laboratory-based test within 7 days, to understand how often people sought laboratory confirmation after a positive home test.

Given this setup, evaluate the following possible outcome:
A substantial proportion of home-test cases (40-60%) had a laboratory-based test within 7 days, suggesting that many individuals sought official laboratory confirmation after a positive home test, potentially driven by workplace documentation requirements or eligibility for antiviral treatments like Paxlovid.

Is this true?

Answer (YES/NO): NO